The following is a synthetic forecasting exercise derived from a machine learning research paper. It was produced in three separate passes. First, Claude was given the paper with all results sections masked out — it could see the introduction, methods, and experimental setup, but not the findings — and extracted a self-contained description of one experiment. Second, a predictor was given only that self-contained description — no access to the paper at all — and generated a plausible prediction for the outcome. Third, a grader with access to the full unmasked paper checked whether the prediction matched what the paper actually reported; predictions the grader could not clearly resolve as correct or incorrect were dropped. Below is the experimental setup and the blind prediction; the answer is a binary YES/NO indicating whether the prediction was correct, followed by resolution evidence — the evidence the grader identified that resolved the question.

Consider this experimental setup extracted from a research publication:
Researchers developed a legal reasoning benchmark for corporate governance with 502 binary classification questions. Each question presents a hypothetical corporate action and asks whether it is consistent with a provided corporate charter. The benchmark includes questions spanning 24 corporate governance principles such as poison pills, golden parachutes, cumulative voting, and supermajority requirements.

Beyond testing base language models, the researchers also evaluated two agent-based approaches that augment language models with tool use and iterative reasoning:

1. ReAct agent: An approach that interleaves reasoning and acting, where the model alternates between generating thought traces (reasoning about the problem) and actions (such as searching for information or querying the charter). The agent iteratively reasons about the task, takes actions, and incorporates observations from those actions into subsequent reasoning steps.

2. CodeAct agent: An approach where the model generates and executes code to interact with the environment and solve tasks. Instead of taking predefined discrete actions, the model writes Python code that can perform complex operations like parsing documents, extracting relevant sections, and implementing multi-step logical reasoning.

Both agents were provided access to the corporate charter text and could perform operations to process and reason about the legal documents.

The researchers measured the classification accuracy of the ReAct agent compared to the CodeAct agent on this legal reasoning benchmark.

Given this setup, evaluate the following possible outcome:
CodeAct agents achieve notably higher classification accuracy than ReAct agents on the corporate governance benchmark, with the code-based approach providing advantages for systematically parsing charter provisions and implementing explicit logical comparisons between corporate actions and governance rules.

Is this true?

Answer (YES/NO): NO